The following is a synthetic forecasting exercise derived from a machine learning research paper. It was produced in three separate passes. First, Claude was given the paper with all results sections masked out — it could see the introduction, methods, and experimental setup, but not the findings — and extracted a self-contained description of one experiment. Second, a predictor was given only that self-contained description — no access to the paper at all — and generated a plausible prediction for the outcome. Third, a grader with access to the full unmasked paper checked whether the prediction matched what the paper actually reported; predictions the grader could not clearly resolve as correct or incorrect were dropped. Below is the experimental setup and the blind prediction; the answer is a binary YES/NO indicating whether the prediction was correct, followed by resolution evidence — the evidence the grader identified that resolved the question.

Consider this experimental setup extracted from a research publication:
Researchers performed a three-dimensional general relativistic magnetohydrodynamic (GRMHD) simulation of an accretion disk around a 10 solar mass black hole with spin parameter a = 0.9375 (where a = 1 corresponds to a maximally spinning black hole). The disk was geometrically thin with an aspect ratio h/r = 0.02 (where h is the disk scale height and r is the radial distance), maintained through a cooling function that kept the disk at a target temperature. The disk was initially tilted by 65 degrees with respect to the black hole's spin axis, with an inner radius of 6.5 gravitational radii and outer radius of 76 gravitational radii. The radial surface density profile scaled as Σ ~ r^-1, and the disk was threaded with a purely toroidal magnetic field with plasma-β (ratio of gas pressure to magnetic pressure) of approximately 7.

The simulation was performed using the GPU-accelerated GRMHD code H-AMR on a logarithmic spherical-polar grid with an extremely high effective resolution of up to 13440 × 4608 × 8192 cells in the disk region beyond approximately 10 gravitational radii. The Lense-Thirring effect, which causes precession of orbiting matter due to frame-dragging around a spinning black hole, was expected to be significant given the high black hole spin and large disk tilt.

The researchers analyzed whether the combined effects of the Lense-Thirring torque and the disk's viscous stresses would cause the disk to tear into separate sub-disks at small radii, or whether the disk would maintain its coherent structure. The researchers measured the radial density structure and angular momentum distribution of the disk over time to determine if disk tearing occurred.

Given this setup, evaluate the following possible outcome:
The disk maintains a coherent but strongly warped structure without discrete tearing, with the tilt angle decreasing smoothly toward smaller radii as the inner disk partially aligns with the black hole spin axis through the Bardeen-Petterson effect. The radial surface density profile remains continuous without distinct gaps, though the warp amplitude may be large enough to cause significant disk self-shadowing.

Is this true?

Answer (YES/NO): NO